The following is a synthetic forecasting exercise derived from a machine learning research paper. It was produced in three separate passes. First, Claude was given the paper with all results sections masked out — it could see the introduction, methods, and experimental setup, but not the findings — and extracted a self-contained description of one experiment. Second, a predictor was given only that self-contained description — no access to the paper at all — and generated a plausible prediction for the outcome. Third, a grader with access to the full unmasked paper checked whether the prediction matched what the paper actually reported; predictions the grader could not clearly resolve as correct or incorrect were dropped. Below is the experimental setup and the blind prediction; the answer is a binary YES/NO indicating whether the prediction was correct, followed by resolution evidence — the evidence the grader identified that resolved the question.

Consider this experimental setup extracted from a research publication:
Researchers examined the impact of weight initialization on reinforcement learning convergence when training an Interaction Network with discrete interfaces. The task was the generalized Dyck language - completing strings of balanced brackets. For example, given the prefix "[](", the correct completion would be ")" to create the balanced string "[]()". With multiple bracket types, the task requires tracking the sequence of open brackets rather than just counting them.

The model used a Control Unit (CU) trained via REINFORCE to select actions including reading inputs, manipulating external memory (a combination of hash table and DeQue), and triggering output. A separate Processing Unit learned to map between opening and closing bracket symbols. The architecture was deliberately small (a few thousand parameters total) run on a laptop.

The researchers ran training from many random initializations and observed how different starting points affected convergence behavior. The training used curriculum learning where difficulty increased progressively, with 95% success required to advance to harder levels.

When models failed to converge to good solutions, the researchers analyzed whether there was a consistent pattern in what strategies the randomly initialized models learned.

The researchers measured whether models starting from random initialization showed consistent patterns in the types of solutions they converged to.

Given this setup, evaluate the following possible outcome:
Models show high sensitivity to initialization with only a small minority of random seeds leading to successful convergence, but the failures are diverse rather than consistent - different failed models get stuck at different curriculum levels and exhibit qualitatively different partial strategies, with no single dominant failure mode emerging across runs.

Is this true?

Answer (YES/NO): NO